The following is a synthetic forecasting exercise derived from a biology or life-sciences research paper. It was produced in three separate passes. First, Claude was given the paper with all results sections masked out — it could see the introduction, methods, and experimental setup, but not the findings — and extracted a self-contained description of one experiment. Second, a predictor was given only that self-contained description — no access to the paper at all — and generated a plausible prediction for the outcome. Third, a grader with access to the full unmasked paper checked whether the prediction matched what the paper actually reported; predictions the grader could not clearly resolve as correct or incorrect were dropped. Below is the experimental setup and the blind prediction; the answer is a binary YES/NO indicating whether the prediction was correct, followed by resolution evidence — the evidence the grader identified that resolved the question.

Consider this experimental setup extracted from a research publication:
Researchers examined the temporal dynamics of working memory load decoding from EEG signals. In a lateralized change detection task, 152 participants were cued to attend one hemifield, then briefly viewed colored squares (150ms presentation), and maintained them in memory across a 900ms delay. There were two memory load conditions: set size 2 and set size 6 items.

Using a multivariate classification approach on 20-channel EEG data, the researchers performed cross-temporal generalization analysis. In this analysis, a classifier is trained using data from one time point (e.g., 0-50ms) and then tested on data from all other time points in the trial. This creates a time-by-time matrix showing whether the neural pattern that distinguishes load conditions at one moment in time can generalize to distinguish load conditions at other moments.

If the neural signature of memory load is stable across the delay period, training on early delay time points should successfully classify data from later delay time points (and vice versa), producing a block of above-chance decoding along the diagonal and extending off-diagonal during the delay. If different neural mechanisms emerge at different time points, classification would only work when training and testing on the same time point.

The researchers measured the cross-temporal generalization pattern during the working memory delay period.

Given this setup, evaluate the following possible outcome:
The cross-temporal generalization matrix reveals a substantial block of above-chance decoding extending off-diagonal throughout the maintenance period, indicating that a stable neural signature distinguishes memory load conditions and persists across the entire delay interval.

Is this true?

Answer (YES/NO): YES